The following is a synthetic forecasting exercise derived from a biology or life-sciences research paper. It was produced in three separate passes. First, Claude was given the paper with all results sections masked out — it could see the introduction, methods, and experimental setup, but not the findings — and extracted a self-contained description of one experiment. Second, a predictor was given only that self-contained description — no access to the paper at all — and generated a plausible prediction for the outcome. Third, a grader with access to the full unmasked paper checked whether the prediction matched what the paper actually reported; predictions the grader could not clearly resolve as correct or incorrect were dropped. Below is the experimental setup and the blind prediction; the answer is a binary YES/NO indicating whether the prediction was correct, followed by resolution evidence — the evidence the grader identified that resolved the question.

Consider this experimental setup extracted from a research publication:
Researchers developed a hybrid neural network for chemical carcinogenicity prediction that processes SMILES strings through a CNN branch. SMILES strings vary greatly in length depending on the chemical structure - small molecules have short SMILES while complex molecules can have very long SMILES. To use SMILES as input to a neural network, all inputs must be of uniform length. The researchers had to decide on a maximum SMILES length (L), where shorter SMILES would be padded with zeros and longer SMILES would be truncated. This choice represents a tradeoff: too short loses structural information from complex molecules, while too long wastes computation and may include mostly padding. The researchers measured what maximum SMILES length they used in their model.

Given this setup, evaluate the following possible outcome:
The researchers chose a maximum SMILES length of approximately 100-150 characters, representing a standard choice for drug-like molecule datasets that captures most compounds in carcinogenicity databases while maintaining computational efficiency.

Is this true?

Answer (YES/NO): NO